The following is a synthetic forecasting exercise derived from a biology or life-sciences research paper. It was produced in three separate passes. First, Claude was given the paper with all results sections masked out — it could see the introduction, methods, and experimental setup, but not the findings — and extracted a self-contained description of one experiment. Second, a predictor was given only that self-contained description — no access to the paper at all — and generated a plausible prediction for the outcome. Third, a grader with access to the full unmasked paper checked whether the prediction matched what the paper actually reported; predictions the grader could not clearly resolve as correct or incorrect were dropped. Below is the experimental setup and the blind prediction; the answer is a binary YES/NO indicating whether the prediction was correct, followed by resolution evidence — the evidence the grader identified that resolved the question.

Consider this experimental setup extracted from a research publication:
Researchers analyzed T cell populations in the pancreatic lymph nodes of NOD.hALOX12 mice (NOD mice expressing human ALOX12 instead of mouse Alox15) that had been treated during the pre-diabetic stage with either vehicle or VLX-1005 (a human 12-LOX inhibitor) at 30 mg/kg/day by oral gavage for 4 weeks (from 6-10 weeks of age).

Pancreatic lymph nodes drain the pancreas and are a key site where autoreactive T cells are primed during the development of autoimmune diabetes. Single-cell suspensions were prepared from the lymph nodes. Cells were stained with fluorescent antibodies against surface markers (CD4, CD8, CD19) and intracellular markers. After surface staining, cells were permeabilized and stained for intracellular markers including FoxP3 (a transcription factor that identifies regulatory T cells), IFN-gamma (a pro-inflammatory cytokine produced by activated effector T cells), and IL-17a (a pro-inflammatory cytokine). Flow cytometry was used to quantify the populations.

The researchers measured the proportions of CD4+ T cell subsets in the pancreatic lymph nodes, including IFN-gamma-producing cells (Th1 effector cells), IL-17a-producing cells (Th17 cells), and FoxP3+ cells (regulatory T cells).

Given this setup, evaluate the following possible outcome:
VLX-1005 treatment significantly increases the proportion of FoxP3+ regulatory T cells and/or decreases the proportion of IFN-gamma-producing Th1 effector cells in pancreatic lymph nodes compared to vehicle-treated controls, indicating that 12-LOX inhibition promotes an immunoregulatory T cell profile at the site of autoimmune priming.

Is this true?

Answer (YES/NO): YES